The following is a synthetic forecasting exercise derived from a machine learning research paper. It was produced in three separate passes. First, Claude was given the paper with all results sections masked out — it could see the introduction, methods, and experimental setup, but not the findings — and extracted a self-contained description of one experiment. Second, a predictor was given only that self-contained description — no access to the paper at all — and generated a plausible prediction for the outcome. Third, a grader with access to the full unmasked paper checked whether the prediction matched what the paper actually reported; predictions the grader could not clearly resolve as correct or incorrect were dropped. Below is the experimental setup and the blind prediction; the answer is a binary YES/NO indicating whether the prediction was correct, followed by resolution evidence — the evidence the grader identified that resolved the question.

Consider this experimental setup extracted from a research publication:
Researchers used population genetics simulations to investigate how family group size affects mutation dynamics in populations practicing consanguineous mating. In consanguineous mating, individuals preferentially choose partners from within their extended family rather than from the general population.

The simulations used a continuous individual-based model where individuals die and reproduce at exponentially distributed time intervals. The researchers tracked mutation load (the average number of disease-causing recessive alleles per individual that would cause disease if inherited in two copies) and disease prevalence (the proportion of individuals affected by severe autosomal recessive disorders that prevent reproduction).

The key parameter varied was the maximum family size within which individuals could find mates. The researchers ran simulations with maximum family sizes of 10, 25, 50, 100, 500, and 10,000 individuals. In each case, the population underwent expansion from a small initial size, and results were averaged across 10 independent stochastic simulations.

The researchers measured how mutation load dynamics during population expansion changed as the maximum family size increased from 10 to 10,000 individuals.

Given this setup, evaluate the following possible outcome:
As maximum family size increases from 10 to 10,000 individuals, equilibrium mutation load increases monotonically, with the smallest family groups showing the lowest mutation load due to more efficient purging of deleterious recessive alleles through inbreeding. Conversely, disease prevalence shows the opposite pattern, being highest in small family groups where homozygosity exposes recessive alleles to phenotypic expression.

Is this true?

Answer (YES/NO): NO